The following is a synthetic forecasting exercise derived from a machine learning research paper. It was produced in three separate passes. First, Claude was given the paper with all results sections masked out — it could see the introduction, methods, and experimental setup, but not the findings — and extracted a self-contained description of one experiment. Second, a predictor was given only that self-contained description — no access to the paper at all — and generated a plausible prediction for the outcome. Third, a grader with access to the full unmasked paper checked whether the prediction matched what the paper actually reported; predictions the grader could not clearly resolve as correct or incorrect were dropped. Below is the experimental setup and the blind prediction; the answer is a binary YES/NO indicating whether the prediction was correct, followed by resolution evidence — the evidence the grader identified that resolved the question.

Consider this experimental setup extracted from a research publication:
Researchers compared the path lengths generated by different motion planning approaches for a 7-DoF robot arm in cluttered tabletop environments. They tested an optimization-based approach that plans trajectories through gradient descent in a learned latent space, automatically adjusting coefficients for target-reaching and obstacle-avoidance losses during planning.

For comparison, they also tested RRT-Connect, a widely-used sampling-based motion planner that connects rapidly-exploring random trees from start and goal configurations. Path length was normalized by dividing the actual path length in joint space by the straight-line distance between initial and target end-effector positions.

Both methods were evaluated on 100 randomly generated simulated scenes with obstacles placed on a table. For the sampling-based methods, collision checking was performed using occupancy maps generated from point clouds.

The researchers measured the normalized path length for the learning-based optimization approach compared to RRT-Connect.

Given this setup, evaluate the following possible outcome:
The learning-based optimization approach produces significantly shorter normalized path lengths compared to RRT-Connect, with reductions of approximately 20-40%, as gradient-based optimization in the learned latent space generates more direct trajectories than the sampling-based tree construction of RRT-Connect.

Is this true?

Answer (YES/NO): NO